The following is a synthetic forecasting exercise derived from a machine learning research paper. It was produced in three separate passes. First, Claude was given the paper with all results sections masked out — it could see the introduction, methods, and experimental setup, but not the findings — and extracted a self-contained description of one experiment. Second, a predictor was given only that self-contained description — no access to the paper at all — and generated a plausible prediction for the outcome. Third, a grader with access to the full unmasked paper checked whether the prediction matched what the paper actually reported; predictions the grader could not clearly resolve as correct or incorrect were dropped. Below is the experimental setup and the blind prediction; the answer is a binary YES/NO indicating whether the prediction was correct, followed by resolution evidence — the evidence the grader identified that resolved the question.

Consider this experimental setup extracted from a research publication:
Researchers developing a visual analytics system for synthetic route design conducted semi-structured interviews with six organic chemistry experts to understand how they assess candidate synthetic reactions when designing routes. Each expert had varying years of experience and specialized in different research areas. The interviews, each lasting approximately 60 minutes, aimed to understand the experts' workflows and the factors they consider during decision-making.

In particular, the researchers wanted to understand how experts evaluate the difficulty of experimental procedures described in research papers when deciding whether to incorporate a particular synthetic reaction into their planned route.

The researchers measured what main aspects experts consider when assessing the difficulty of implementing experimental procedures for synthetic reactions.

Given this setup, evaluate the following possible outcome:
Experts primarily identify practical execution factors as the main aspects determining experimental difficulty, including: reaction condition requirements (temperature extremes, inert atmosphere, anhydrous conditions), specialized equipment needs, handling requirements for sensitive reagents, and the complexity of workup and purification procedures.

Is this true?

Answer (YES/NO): NO